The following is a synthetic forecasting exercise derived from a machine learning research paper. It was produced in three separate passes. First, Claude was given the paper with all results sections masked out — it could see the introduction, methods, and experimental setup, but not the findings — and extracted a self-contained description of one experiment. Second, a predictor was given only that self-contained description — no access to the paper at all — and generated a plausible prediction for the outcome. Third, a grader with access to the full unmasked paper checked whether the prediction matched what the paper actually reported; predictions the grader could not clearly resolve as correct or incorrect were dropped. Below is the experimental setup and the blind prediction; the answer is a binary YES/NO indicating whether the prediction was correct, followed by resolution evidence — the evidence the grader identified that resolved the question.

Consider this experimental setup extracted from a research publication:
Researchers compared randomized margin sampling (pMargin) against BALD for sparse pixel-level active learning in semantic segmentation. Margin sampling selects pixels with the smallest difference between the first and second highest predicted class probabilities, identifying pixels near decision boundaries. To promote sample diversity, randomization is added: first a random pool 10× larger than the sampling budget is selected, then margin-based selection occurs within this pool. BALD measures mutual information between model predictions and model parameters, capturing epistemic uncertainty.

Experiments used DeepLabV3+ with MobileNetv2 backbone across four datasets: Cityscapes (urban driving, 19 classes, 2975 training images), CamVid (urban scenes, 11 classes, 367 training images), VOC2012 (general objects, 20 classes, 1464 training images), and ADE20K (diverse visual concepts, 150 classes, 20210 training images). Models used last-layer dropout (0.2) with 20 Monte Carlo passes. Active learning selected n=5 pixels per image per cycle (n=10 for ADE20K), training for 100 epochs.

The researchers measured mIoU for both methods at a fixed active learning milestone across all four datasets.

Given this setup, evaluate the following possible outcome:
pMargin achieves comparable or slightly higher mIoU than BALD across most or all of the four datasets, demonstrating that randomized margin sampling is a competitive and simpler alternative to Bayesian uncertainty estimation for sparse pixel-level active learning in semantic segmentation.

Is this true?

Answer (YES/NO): YES